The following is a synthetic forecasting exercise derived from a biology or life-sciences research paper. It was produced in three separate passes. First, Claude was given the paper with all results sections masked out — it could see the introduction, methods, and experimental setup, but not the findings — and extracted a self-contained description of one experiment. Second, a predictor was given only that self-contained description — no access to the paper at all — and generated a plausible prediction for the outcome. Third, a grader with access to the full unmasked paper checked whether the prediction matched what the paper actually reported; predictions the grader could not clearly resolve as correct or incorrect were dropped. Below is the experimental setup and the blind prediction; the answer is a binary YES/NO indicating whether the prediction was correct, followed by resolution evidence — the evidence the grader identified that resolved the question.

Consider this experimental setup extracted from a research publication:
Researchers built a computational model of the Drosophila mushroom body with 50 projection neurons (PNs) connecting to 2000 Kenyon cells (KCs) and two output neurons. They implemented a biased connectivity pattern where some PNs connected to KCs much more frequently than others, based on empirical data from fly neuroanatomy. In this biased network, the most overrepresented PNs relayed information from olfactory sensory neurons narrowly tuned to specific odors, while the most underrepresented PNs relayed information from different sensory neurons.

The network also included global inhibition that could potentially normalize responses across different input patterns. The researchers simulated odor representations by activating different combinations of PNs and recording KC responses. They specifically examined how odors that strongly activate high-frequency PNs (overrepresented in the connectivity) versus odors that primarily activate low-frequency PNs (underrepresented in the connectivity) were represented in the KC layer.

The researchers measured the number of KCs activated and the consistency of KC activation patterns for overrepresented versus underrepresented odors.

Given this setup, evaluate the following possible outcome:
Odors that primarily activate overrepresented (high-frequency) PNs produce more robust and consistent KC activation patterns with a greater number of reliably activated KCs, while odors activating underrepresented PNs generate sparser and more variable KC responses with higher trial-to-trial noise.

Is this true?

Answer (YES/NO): YES